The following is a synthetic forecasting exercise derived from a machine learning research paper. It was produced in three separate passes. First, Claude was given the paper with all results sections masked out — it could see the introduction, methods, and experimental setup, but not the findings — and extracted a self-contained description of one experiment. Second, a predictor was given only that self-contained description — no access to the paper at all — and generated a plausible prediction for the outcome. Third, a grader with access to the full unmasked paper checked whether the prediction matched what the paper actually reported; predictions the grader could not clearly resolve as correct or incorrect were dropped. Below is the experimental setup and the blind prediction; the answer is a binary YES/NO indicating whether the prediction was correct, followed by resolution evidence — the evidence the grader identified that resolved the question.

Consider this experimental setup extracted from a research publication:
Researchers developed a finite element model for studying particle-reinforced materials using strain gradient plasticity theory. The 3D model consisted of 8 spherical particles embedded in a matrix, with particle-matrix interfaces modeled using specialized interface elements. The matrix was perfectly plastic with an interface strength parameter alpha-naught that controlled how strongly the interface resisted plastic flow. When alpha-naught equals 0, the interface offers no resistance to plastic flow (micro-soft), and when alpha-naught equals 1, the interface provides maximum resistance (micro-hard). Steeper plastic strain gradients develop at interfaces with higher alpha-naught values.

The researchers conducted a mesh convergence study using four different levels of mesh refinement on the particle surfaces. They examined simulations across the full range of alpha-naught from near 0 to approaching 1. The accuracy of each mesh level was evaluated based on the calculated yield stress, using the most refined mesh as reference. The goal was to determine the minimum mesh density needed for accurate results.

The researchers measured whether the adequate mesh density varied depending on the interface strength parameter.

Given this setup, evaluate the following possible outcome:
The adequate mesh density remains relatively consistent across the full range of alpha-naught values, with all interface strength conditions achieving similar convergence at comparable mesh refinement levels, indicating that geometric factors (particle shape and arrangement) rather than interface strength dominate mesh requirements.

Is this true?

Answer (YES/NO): NO